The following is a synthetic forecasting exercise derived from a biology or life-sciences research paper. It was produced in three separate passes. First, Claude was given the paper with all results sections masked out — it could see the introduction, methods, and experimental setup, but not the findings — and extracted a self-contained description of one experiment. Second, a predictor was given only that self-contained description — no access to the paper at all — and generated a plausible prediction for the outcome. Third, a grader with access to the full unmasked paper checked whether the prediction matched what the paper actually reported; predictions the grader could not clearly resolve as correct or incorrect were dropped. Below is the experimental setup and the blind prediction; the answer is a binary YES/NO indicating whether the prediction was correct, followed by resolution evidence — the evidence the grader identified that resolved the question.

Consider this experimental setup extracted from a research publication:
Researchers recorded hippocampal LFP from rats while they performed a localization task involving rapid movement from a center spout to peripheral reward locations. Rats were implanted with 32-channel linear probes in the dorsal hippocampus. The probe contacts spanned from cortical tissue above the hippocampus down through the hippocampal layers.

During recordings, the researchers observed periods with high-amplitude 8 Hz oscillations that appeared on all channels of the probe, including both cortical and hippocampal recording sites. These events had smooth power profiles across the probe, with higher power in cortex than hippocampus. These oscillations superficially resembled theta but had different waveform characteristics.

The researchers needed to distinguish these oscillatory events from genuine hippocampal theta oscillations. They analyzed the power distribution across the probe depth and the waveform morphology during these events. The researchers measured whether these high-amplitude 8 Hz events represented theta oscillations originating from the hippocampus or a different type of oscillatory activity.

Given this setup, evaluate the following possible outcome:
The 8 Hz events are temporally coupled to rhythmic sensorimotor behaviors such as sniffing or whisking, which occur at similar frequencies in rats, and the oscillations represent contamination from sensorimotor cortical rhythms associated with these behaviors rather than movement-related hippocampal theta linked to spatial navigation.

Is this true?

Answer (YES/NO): NO